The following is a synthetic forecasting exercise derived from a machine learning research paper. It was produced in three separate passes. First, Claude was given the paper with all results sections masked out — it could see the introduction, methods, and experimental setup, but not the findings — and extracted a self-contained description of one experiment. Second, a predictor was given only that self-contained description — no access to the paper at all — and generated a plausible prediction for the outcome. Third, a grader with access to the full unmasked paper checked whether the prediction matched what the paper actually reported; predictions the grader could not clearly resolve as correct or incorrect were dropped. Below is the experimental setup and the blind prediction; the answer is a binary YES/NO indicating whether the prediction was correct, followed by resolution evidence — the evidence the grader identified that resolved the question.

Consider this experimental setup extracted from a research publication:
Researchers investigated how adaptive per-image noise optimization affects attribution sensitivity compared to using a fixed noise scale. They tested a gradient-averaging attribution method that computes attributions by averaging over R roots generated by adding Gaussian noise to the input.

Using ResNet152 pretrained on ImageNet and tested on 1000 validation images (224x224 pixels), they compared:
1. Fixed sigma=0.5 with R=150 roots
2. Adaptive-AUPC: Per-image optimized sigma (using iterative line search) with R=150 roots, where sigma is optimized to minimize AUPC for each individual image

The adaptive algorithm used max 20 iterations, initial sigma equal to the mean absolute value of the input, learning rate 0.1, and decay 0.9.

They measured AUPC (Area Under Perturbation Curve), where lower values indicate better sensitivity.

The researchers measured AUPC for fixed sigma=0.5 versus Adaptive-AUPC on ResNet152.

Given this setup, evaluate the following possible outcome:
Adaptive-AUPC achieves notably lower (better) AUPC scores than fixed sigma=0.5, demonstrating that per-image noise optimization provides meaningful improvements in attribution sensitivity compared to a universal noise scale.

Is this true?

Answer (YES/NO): YES